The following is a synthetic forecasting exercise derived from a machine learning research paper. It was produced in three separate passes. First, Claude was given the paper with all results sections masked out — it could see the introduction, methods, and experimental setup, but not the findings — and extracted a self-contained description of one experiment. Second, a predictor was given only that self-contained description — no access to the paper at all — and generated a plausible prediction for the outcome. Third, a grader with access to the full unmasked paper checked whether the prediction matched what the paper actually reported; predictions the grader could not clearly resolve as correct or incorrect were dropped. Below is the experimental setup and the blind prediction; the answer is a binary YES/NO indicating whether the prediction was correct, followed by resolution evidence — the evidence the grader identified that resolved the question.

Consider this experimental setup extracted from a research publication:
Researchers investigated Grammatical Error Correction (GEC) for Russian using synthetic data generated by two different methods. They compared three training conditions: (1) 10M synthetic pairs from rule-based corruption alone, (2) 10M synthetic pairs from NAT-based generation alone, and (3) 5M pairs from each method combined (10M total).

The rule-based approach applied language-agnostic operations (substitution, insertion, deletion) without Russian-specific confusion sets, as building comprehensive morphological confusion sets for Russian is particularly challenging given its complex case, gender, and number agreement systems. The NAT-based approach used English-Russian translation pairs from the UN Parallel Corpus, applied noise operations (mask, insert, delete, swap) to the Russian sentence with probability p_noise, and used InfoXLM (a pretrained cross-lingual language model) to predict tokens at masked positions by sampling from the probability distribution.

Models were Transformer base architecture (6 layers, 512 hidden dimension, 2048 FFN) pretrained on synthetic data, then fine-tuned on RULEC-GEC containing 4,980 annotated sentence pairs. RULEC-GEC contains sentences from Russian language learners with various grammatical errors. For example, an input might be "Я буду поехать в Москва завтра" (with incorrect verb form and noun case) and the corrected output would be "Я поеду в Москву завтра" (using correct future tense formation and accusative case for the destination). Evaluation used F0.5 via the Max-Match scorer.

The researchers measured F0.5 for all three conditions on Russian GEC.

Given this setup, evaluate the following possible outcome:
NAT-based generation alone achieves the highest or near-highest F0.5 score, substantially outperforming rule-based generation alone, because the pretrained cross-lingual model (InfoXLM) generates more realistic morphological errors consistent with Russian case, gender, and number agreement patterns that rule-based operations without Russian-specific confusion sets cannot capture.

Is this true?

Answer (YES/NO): NO